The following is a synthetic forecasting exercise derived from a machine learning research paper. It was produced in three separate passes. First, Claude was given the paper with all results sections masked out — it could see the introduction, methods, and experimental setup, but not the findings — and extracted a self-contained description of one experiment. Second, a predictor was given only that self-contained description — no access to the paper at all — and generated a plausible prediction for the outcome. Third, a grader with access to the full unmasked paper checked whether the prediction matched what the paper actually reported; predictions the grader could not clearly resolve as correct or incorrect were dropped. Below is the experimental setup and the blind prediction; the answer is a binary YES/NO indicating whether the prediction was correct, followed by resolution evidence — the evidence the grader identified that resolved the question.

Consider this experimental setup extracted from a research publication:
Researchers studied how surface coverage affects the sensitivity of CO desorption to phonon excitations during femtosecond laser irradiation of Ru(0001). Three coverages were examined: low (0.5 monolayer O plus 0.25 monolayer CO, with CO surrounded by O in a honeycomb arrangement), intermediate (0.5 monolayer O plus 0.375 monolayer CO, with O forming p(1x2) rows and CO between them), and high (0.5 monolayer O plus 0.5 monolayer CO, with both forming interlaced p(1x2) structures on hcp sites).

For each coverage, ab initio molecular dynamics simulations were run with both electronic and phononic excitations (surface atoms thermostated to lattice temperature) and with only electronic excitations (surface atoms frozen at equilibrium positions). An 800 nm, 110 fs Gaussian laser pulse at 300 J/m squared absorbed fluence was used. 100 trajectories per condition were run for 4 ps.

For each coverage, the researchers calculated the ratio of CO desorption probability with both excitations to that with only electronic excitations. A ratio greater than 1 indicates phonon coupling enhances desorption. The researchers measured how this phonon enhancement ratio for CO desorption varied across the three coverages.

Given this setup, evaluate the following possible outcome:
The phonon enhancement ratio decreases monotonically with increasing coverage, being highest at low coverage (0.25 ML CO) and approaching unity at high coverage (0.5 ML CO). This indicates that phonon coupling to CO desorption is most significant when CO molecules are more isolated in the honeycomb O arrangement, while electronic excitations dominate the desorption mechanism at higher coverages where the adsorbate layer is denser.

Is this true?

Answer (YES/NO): NO